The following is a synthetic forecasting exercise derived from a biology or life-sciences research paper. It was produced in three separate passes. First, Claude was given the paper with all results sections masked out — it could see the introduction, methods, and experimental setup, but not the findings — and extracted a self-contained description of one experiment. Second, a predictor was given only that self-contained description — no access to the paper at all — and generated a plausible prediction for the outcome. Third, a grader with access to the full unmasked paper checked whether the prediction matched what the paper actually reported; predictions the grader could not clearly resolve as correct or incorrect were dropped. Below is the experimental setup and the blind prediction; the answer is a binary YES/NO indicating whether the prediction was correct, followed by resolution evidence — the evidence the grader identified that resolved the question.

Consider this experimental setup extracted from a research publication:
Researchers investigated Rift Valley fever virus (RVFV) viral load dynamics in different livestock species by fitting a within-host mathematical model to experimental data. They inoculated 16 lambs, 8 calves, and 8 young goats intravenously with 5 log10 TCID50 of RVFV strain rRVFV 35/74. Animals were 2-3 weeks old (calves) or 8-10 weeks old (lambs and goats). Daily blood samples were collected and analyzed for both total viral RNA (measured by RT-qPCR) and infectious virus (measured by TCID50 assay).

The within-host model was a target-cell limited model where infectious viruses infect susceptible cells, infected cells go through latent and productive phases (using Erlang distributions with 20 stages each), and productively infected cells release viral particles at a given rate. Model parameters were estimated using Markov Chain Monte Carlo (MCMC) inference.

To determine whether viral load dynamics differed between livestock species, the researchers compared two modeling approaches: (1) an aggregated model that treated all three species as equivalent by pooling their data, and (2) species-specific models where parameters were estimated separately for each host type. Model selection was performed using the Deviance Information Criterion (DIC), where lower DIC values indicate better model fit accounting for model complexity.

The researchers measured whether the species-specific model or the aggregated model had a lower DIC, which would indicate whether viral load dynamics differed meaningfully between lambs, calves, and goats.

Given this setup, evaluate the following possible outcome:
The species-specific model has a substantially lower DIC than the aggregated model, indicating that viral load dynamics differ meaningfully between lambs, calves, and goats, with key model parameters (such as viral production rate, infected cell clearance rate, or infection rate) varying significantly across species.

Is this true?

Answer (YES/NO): YES